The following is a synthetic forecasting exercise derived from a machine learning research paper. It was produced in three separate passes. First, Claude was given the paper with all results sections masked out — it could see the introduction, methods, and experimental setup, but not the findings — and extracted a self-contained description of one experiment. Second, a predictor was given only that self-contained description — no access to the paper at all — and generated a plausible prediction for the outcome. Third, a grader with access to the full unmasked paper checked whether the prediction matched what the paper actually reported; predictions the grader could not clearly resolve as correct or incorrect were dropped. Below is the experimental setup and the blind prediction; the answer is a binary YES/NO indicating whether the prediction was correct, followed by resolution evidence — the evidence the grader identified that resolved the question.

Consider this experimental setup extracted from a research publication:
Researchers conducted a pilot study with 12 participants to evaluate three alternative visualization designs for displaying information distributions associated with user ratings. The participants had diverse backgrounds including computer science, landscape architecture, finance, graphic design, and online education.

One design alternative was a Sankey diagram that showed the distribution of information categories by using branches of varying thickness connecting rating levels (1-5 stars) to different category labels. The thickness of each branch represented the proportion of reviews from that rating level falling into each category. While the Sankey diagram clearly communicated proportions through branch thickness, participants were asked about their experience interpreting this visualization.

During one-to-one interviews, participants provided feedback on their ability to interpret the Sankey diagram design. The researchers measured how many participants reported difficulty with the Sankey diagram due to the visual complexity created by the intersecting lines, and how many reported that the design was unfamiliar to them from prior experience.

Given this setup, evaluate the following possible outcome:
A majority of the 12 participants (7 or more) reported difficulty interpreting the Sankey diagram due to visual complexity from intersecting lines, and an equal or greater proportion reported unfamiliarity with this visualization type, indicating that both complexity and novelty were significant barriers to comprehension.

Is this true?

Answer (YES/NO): NO